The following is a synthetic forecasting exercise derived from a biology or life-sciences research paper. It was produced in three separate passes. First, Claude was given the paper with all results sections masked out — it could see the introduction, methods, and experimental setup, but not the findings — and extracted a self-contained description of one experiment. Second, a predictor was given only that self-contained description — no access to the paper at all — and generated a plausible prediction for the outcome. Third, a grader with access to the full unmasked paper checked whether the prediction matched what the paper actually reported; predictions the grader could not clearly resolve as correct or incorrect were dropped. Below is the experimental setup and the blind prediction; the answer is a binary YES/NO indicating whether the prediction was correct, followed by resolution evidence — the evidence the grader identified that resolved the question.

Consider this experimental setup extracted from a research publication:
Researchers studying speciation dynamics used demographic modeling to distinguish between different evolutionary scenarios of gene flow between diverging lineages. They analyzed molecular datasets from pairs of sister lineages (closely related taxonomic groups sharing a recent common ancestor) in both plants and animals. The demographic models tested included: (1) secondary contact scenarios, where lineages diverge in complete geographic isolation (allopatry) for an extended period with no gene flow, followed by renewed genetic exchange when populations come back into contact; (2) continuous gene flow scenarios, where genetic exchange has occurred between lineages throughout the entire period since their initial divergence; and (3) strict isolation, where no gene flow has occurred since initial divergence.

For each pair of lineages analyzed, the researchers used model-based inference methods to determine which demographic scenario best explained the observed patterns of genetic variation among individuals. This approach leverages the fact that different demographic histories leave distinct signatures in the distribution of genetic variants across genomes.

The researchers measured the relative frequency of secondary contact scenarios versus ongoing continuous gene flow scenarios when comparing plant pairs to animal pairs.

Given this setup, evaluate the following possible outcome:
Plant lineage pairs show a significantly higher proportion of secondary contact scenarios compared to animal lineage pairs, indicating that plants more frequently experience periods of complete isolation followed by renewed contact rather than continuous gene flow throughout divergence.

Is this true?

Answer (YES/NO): YES